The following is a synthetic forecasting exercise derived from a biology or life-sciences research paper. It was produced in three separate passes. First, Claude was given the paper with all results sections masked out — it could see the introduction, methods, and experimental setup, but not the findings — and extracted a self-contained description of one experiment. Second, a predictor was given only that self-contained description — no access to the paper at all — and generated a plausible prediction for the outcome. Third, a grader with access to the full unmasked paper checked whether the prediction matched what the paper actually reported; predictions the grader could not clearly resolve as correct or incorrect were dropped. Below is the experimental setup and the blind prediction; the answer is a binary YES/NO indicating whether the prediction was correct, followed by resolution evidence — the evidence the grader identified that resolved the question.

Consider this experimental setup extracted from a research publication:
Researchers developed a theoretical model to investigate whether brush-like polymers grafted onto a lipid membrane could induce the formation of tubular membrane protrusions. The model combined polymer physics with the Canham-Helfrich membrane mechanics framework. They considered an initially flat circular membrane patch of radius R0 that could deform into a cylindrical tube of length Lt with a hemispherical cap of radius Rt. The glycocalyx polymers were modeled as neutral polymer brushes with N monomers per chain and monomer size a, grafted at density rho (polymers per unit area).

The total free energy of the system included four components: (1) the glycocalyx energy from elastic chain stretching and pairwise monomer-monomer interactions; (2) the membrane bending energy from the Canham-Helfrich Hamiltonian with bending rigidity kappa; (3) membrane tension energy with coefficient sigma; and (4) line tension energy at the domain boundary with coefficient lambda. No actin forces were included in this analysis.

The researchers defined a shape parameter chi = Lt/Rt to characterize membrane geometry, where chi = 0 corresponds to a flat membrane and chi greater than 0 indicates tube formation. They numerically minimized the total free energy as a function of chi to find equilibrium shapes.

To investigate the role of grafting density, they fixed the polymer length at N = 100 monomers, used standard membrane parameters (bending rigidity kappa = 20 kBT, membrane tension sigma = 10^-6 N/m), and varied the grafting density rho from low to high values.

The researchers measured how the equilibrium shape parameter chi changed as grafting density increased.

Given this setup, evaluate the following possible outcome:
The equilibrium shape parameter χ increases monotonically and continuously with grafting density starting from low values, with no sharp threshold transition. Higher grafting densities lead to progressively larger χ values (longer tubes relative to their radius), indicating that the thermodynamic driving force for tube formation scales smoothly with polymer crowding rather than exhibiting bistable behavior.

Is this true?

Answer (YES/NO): NO